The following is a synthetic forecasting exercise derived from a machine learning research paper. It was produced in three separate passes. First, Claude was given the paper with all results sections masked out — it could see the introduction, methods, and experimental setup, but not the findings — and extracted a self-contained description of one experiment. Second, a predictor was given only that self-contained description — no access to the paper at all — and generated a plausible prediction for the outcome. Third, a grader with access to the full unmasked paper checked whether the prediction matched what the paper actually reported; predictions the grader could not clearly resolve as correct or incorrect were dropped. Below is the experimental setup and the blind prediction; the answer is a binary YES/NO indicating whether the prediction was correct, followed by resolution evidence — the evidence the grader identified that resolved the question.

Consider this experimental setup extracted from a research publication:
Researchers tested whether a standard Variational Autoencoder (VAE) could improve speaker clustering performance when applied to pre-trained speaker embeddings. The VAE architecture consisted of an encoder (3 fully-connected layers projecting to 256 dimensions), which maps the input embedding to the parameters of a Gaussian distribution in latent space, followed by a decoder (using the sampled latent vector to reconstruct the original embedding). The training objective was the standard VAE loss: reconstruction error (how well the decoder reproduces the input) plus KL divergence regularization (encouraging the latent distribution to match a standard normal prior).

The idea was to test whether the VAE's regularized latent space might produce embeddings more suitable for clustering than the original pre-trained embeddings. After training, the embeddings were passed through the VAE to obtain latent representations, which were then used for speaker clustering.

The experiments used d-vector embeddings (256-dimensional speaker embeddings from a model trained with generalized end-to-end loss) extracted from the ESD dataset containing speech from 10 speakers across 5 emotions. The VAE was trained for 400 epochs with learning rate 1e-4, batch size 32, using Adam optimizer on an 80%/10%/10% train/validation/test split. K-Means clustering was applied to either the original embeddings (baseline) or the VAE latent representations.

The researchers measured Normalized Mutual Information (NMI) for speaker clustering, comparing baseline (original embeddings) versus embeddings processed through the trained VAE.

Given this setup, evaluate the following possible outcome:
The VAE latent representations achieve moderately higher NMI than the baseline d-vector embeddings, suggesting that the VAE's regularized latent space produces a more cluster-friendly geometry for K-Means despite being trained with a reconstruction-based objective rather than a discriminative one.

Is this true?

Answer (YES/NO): NO